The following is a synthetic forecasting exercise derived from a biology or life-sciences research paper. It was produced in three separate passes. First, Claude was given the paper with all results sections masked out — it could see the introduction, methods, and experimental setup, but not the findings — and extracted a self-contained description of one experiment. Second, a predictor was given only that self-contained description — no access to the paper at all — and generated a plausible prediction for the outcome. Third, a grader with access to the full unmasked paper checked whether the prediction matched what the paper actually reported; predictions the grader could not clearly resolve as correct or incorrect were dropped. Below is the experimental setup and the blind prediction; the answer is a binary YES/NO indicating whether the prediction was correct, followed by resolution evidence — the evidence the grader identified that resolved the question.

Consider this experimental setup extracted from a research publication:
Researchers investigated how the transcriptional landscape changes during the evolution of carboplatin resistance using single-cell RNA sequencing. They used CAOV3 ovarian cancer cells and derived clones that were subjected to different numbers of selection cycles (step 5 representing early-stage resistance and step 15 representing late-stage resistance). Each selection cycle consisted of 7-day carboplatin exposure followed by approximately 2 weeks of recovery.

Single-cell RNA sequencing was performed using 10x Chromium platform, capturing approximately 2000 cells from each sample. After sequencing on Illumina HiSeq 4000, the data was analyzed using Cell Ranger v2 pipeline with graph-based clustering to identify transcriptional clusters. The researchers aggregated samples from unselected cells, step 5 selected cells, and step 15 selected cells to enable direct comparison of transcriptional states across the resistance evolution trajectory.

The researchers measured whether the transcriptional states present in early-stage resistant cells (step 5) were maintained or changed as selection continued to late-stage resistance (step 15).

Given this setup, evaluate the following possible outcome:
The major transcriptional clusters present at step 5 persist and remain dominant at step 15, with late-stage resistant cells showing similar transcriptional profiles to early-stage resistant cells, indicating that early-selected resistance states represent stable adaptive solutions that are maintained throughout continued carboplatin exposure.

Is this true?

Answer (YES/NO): NO